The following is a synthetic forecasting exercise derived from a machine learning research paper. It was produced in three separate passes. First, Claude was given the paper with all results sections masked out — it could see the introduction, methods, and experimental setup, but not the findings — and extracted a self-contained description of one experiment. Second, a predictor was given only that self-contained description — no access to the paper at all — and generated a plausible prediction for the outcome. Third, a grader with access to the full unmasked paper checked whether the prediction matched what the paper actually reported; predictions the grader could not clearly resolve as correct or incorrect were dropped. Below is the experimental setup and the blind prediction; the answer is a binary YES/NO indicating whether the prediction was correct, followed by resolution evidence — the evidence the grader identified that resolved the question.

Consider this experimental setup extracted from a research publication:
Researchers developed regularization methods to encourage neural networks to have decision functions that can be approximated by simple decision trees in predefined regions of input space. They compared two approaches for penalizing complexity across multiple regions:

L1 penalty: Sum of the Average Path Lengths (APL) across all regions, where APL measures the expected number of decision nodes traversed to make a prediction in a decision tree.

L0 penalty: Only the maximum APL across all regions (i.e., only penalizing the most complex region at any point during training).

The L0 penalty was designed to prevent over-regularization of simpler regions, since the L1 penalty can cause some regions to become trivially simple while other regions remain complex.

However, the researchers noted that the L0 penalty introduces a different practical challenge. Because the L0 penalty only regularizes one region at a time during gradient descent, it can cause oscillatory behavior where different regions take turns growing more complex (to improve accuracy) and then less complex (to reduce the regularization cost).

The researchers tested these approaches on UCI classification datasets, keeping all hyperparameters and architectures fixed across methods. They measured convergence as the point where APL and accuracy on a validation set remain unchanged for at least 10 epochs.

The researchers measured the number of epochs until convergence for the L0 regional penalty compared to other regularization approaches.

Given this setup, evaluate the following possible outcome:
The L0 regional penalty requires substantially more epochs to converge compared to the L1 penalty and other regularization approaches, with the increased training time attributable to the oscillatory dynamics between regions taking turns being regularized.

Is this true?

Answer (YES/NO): YES